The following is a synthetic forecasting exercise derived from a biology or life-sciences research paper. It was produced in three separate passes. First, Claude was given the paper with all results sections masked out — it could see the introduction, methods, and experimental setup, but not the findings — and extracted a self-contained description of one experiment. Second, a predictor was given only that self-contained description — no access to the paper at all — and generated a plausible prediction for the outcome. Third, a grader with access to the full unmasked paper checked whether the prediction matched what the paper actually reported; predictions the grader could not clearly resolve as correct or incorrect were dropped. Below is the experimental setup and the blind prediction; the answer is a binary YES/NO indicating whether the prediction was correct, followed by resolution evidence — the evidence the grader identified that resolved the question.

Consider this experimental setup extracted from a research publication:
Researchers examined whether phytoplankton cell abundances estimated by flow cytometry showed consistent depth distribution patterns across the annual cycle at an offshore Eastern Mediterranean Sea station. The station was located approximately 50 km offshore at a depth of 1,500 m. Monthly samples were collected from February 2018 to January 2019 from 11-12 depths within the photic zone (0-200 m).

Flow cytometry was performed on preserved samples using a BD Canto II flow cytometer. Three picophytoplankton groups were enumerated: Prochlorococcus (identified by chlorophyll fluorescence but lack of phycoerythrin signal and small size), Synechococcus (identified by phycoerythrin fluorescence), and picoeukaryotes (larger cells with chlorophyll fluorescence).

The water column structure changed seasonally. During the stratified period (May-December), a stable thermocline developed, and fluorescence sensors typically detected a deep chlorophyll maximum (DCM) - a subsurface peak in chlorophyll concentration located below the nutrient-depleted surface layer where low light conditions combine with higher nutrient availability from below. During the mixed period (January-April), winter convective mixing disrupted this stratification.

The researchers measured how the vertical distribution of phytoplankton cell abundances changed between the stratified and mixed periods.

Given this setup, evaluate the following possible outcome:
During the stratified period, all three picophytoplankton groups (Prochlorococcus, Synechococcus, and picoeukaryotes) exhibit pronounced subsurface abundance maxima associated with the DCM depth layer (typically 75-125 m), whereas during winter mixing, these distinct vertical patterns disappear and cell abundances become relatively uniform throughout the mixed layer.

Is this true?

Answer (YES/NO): NO